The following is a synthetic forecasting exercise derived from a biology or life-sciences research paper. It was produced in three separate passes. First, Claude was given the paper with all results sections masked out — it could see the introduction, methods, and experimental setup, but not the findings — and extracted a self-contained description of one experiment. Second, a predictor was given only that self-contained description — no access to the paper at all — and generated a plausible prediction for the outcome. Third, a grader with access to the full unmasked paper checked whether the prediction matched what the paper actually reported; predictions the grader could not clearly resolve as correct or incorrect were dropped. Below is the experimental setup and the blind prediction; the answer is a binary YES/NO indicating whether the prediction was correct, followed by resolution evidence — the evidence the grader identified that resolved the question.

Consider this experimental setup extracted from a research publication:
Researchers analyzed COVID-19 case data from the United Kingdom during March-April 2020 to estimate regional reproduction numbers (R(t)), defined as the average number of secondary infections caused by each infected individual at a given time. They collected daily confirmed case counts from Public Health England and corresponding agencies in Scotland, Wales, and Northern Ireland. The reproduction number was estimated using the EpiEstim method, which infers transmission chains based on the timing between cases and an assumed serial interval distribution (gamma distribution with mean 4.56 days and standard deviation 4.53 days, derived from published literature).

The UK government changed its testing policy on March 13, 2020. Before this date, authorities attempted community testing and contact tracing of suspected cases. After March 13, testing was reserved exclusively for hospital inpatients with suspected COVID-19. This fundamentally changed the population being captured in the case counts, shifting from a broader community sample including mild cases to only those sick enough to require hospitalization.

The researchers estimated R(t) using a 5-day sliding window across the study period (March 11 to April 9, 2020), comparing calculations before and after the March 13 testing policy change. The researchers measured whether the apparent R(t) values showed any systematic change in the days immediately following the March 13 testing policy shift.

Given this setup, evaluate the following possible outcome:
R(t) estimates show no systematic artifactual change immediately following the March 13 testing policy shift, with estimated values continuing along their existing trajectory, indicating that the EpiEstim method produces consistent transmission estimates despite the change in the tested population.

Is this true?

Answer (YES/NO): NO